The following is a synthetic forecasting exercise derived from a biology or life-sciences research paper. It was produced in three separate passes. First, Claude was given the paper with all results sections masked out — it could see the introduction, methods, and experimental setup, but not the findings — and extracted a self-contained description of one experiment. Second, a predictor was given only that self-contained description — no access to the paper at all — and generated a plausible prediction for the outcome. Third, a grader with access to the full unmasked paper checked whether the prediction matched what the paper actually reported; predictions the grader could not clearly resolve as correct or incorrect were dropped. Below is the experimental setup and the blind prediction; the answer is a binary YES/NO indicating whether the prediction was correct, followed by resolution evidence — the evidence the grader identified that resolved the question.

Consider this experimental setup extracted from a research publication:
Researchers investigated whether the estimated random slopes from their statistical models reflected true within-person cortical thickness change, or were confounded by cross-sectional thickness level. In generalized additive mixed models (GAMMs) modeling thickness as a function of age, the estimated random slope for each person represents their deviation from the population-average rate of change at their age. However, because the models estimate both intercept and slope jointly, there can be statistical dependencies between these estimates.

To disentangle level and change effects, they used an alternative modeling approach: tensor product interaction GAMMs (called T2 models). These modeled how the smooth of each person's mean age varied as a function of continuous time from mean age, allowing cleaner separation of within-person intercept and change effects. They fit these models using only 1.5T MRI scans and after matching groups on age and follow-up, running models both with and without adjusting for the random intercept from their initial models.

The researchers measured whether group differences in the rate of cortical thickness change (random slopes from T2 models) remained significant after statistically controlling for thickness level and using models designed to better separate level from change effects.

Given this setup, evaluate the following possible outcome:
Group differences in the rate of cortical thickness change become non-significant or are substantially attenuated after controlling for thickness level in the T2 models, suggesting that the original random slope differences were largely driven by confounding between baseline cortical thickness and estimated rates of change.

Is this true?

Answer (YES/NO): NO